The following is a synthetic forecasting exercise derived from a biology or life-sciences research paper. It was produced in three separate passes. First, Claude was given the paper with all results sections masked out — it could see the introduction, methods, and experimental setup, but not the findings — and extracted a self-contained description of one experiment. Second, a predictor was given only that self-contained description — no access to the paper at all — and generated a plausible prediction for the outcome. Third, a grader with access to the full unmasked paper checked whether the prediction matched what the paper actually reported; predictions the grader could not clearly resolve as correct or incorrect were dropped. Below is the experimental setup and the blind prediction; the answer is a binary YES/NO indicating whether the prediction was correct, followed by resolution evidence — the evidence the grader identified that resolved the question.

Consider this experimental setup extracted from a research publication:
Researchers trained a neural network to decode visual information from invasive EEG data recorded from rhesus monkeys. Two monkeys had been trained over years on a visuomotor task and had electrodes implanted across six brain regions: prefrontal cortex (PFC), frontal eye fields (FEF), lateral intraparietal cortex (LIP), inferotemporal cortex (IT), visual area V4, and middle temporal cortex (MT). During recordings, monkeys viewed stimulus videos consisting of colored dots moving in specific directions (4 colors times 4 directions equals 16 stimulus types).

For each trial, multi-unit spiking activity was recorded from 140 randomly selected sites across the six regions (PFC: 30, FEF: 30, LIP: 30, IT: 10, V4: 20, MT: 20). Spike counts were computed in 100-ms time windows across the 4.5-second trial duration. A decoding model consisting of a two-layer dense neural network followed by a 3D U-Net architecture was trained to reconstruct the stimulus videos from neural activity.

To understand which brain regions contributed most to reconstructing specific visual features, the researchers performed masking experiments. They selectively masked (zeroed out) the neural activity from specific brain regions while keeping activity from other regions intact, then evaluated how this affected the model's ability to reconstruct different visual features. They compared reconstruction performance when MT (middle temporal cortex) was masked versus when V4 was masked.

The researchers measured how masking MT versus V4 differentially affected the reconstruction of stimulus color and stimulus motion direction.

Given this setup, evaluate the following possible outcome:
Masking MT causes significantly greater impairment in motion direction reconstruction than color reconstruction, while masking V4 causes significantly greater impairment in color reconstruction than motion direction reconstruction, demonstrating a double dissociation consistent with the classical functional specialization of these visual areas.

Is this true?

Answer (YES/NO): NO